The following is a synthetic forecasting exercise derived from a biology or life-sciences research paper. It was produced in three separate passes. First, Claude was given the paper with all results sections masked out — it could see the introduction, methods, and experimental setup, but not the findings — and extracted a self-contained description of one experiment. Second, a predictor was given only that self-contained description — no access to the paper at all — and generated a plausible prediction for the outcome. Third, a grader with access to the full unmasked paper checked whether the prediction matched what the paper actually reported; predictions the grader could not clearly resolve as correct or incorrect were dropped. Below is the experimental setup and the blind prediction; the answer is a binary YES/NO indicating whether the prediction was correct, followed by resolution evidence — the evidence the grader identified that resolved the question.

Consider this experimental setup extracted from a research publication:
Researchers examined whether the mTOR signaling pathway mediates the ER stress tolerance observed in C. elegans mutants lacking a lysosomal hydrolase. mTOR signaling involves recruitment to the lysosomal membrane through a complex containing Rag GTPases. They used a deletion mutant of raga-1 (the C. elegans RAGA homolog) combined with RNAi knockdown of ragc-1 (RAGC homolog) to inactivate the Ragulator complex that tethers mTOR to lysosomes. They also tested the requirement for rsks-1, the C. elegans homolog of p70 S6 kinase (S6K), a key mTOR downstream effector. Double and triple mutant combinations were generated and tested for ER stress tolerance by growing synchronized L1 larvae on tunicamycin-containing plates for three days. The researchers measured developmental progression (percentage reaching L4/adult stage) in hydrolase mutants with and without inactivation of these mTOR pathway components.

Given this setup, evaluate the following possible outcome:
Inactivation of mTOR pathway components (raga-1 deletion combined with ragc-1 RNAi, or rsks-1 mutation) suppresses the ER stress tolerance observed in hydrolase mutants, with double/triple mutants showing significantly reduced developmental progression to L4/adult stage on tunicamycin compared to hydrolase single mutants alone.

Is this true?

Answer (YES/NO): YES